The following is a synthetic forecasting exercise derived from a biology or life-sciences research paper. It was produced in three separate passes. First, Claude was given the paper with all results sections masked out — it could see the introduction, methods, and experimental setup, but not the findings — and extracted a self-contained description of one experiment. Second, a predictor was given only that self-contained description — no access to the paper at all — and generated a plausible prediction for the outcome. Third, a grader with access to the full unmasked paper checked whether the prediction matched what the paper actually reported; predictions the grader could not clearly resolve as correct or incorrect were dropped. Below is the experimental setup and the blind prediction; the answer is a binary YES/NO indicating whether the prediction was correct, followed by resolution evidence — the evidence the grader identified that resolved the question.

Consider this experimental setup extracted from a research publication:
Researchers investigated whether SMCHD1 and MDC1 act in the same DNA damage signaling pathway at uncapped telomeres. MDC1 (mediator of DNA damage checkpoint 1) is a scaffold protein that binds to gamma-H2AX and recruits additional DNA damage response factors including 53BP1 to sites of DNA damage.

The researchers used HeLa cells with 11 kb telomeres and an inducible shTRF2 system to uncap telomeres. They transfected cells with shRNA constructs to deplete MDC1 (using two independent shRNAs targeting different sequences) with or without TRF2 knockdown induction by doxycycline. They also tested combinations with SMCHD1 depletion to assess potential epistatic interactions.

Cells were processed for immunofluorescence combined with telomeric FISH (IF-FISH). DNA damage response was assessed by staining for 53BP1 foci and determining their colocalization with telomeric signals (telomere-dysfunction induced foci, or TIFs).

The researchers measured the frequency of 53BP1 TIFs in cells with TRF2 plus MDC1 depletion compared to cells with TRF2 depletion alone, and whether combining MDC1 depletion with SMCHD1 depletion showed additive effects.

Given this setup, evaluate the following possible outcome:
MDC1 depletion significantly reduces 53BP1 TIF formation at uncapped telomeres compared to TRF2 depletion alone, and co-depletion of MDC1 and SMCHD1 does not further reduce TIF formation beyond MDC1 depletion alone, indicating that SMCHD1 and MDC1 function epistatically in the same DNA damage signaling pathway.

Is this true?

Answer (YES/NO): NO